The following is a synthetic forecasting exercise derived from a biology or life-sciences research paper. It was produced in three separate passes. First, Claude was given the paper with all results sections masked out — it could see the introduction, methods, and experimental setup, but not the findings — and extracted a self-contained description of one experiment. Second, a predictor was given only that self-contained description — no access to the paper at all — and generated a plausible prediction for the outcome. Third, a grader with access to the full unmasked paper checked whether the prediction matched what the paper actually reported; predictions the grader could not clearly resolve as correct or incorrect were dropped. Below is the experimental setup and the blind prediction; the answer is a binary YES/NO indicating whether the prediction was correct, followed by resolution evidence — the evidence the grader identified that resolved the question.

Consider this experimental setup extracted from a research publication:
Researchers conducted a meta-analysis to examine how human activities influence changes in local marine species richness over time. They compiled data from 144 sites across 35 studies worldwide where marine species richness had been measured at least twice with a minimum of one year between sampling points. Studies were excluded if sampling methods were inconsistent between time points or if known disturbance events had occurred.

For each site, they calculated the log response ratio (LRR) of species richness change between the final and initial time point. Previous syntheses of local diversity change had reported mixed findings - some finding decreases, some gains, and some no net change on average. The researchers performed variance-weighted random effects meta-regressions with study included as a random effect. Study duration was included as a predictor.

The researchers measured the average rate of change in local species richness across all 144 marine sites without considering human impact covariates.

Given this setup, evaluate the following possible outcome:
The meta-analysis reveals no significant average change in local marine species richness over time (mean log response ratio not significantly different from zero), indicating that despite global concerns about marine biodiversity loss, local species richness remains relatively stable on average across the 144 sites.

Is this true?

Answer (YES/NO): NO